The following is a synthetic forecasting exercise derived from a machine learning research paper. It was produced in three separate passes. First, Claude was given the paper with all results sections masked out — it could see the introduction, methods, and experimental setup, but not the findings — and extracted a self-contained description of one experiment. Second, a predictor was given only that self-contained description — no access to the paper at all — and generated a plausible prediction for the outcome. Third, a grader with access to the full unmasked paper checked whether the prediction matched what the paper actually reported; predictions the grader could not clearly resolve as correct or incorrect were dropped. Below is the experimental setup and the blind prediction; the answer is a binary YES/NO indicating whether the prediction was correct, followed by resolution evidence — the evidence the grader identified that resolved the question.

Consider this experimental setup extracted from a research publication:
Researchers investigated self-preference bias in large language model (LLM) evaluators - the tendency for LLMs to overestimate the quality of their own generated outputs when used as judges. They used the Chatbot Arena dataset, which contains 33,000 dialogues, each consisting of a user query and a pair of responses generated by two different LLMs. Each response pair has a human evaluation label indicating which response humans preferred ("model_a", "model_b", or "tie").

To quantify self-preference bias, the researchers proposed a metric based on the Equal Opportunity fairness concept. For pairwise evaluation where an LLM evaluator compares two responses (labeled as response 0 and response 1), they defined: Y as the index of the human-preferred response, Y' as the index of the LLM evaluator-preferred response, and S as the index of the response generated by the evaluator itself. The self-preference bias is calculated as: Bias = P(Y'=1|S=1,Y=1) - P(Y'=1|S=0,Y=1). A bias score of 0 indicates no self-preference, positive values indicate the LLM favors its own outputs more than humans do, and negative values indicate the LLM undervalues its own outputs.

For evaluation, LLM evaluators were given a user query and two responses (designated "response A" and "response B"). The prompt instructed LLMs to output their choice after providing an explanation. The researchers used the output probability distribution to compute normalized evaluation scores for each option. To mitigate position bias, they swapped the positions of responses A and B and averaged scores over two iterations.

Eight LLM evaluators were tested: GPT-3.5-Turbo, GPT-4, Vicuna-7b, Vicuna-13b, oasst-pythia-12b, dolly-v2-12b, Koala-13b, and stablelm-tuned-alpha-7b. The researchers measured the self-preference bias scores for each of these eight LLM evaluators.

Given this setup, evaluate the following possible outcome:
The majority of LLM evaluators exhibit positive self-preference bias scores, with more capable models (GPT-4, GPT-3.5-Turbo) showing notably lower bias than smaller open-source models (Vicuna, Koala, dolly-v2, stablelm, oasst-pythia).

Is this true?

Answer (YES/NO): NO